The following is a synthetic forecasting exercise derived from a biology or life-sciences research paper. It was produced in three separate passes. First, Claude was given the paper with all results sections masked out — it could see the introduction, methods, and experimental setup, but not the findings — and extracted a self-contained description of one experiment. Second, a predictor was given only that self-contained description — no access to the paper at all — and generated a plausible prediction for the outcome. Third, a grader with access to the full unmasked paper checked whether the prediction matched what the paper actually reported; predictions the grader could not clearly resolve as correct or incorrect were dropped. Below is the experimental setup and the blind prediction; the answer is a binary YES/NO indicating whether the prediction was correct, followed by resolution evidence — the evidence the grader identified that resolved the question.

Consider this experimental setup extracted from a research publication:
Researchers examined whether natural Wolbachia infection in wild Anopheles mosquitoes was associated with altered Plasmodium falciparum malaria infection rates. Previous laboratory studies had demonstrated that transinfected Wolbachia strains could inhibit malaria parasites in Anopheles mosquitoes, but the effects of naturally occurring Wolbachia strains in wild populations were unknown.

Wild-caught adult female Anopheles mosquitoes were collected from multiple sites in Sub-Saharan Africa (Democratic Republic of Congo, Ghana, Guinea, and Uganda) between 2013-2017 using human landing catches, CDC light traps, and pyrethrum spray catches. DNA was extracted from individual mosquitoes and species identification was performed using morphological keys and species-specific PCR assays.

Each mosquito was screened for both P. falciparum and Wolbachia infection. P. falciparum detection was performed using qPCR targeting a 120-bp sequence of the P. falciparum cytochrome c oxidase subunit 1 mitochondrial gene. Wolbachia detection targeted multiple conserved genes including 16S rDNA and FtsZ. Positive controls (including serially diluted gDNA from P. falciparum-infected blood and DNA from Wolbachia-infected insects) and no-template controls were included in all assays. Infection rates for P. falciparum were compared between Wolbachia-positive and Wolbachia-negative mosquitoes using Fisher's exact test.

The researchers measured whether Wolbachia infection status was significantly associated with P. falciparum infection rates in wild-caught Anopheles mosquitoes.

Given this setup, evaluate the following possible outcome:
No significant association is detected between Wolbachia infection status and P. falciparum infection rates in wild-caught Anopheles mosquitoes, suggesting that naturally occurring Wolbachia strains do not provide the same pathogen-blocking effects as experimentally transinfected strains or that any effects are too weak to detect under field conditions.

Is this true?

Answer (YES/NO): YES